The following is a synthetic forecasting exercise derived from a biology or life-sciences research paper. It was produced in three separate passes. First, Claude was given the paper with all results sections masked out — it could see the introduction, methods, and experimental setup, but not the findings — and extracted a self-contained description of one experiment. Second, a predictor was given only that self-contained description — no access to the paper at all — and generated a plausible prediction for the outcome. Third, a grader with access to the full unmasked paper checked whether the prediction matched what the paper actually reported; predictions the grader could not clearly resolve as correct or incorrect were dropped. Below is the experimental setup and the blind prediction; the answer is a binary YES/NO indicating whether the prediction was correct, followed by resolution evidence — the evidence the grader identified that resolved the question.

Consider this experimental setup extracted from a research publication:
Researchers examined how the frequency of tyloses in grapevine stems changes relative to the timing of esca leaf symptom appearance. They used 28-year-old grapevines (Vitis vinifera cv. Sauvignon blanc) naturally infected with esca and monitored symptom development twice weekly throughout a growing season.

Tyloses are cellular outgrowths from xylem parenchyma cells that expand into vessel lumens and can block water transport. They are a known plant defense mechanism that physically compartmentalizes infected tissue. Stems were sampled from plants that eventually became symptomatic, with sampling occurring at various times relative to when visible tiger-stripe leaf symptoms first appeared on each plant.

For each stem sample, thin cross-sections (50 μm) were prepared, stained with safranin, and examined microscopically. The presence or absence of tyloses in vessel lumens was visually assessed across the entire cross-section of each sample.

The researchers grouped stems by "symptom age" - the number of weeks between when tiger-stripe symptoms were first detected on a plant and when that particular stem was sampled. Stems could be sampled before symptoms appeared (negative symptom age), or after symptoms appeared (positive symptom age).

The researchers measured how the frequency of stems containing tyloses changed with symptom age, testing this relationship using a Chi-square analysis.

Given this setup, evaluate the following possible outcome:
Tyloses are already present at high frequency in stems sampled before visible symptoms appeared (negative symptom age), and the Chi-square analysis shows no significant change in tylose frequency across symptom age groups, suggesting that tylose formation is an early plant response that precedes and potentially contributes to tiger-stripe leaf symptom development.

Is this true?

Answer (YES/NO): NO